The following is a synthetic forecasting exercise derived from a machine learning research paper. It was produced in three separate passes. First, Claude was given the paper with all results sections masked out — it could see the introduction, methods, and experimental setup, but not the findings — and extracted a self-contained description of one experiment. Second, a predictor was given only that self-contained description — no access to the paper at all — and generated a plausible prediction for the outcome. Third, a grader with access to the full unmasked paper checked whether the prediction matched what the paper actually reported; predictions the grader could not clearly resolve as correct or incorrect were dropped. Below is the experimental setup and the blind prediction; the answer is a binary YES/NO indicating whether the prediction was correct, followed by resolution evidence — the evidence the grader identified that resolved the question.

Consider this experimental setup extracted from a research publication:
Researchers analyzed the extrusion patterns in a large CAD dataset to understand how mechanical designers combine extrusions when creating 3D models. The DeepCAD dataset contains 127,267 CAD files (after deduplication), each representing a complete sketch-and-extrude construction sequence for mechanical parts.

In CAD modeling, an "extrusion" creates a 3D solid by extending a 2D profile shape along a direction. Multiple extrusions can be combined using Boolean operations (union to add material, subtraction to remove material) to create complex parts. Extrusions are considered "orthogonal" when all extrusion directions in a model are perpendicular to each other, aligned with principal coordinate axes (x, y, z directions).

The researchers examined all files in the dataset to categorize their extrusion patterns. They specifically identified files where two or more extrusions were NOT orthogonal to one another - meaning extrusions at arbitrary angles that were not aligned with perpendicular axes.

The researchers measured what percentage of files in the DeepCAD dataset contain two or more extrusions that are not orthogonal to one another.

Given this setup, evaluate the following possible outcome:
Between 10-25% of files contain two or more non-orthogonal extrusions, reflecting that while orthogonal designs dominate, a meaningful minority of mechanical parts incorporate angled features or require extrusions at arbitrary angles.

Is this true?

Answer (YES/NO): NO